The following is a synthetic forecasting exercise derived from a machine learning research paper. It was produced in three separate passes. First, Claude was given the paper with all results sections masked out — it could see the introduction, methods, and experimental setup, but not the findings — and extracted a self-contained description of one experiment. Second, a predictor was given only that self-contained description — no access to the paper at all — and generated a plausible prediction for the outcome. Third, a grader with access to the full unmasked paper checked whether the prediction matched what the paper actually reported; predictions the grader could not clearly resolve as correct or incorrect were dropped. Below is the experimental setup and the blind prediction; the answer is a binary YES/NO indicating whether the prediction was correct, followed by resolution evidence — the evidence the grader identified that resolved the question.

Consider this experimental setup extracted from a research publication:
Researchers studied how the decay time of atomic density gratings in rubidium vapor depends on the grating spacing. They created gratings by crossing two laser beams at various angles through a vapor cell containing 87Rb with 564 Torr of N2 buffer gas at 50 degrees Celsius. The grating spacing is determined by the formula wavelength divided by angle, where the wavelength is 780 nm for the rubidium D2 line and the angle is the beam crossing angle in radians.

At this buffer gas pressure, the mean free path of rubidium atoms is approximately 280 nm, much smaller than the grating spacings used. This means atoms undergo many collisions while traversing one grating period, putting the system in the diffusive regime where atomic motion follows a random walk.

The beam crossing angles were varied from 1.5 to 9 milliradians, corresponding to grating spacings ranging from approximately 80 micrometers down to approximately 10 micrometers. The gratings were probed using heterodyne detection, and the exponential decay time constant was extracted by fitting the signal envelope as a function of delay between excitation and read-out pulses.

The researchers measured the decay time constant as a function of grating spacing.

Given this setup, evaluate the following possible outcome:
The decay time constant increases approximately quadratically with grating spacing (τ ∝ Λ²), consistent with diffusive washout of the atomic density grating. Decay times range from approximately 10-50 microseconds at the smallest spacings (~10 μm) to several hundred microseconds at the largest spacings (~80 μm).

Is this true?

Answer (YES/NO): YES